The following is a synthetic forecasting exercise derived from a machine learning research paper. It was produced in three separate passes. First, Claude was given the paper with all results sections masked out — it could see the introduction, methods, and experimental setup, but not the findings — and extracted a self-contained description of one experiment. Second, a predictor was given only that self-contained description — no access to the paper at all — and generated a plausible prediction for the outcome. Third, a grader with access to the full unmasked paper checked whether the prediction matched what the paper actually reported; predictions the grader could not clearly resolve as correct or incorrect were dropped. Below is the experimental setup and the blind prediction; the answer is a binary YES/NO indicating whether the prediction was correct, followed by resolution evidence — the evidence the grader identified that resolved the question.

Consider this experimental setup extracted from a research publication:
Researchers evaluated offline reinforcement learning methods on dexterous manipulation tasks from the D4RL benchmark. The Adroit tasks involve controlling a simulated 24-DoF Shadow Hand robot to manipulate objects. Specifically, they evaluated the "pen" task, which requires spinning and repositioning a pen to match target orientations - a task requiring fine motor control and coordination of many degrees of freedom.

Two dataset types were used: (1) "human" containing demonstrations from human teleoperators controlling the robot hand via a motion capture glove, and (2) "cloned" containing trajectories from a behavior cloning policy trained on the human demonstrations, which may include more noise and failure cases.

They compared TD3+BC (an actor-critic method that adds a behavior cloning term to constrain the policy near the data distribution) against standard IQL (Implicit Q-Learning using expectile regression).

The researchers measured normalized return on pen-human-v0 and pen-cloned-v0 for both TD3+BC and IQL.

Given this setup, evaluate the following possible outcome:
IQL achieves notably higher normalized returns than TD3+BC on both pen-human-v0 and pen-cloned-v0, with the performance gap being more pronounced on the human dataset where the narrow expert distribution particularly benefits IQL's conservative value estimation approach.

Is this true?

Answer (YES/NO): YES